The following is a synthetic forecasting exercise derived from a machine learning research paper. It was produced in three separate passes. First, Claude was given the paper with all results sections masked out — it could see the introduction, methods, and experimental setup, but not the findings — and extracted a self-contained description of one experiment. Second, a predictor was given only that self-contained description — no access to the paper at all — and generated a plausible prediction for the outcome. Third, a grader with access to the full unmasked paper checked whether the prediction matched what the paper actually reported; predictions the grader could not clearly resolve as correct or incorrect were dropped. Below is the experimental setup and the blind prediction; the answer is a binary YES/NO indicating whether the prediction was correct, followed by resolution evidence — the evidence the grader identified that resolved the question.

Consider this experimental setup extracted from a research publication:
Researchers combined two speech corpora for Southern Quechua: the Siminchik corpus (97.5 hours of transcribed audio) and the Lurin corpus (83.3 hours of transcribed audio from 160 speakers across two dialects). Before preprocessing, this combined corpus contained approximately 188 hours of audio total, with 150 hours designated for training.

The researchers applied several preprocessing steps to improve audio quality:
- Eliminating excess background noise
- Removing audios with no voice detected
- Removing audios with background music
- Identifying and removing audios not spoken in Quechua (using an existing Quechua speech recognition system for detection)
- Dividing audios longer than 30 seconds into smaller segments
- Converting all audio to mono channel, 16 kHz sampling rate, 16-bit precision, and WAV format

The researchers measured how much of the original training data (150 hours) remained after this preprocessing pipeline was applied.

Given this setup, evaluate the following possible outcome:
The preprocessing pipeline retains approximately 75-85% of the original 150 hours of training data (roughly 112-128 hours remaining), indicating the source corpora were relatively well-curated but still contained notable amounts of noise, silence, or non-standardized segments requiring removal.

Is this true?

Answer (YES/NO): NO